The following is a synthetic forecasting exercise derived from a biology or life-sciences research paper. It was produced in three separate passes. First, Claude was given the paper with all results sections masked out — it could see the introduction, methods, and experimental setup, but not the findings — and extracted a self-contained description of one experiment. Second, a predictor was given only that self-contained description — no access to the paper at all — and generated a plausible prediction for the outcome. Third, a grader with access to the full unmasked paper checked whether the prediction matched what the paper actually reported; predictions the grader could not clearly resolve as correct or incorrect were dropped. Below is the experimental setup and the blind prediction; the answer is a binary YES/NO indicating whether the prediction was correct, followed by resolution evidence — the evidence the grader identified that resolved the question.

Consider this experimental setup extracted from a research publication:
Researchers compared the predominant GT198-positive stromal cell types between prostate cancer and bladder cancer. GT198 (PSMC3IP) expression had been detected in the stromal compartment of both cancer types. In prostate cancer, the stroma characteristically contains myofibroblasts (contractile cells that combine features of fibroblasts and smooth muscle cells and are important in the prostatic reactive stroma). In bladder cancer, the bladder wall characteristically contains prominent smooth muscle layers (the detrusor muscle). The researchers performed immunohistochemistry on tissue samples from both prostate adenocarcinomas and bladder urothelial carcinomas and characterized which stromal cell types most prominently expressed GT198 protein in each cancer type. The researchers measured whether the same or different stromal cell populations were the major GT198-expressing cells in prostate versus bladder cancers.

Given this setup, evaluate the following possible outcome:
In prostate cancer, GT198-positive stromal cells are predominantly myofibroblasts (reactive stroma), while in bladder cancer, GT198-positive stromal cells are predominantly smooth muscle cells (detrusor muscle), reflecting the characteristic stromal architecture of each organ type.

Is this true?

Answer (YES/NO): YES